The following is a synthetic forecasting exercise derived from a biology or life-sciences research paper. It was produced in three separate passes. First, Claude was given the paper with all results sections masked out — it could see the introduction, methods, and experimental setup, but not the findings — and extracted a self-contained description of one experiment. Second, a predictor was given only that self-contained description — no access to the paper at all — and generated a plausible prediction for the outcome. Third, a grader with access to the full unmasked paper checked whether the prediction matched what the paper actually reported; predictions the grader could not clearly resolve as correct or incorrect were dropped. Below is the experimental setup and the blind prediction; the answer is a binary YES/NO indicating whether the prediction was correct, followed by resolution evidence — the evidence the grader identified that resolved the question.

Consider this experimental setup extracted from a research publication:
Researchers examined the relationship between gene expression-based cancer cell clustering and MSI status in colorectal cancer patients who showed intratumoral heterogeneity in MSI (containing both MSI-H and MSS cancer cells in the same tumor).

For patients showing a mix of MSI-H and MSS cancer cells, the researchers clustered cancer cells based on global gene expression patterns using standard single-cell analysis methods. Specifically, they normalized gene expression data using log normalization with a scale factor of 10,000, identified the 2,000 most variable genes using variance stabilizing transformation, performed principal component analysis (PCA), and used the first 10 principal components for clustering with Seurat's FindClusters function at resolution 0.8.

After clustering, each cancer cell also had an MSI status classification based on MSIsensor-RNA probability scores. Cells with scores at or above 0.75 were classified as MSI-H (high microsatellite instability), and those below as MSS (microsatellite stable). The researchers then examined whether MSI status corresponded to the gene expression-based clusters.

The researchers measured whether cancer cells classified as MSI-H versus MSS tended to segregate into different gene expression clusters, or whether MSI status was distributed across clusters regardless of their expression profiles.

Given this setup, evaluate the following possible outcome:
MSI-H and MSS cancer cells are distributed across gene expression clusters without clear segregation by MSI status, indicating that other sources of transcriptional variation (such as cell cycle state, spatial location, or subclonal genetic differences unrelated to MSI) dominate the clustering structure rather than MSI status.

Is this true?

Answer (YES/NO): NO